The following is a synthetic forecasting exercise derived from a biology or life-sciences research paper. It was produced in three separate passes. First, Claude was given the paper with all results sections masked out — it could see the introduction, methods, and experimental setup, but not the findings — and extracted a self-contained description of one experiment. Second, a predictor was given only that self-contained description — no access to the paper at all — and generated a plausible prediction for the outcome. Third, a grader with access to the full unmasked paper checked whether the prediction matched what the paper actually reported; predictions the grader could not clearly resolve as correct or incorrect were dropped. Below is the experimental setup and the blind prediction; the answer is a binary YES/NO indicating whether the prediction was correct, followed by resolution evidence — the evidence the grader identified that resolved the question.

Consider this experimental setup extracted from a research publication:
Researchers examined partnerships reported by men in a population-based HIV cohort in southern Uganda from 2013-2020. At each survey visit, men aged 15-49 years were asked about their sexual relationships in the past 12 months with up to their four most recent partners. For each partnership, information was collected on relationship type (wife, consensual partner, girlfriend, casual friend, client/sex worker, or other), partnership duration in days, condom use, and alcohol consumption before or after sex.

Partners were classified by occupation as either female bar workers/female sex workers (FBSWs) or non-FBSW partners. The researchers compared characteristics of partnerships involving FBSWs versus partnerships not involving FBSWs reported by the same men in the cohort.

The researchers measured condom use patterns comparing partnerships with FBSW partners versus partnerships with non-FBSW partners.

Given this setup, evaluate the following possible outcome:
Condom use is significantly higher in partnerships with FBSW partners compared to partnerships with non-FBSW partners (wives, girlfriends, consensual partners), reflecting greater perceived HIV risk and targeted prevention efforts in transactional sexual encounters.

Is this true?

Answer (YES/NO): YES